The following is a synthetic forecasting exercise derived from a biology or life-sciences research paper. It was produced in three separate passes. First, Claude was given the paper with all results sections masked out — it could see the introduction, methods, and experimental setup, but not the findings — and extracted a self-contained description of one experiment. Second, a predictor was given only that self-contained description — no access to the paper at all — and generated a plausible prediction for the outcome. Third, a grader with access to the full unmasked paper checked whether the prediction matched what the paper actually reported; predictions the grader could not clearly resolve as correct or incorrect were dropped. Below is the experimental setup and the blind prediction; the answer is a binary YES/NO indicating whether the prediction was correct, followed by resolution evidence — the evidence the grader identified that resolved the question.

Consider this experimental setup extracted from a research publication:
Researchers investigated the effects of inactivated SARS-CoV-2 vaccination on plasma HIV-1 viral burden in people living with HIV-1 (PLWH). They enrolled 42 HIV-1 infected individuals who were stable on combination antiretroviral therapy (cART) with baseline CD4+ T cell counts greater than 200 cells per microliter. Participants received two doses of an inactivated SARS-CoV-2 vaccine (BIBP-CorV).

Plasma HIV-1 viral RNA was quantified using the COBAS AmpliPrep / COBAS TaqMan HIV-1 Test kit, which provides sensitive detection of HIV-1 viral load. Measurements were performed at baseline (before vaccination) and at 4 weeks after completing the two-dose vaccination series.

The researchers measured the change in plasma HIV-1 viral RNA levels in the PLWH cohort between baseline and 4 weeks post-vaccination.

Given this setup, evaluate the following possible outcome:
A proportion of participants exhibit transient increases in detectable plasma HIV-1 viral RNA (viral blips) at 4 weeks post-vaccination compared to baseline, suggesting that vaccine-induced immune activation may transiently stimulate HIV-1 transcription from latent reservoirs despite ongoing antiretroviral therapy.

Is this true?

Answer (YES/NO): NO